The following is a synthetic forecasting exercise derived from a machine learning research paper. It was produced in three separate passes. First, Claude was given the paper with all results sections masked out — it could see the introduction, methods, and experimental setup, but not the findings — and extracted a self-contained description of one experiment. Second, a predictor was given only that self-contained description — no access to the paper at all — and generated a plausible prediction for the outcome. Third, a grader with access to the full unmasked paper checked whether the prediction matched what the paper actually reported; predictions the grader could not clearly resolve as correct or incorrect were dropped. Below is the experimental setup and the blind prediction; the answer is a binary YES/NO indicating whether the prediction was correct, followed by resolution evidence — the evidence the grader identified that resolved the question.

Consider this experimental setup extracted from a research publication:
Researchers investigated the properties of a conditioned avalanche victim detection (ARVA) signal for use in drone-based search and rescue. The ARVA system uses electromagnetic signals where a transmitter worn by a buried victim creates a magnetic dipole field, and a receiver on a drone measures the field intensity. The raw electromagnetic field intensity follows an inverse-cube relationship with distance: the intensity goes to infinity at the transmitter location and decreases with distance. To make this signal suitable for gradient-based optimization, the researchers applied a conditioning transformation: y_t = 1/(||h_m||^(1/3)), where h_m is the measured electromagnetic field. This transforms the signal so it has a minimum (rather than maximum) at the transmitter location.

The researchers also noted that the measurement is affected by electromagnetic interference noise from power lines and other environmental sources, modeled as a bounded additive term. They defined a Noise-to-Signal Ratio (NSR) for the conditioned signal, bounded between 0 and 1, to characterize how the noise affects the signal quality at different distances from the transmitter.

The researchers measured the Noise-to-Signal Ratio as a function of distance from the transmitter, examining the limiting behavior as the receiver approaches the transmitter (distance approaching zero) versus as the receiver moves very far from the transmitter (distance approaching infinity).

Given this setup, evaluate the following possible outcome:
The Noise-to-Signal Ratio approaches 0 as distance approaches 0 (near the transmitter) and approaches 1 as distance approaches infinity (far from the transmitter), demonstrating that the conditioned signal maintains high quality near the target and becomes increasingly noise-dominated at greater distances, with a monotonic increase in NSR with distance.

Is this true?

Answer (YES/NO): NO